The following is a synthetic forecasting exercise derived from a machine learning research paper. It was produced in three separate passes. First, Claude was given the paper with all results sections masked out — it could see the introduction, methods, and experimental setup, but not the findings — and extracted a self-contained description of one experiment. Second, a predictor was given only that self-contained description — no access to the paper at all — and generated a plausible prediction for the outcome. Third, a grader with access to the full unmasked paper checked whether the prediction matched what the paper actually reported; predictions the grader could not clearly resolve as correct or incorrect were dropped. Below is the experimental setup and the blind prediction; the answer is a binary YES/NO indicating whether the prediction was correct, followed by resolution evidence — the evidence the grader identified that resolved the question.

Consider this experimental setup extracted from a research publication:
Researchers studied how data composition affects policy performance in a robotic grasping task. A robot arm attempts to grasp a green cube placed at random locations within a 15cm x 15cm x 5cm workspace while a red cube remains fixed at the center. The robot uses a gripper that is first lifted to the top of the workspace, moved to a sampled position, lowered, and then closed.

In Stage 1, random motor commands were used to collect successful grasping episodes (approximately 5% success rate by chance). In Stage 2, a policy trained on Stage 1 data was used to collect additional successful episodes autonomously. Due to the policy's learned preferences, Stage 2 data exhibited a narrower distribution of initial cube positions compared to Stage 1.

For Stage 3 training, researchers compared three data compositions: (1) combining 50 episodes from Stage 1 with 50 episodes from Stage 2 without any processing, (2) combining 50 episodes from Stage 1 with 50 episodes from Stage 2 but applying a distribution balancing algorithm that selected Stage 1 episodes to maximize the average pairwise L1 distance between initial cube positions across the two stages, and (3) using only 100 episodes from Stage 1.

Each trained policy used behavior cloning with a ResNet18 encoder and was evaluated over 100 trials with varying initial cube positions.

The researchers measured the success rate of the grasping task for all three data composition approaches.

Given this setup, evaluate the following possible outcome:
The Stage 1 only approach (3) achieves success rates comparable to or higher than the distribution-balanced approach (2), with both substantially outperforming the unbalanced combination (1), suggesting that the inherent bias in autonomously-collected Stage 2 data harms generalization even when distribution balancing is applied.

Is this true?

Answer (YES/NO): NO